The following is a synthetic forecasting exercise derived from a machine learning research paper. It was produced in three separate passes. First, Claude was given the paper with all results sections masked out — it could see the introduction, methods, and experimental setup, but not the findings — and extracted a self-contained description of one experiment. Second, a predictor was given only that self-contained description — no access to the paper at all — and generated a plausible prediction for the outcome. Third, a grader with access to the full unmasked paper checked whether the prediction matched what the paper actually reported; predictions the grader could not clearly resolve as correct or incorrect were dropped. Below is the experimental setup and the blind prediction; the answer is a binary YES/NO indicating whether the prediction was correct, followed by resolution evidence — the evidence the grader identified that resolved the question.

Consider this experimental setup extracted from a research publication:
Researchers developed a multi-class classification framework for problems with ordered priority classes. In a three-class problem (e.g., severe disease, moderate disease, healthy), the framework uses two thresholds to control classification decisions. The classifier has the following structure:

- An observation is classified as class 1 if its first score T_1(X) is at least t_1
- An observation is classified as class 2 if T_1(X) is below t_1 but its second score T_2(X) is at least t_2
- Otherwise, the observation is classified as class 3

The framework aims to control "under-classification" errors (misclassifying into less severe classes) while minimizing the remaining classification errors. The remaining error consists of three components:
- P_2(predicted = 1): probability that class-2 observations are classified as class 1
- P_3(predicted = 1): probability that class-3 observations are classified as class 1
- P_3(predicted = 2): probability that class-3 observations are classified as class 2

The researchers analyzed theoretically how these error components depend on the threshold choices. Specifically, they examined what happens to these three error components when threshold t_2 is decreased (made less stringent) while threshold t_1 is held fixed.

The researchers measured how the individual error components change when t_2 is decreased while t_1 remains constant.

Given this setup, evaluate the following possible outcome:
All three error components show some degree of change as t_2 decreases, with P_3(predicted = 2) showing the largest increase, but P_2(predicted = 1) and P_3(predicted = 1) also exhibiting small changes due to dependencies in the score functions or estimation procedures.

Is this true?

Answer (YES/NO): NO